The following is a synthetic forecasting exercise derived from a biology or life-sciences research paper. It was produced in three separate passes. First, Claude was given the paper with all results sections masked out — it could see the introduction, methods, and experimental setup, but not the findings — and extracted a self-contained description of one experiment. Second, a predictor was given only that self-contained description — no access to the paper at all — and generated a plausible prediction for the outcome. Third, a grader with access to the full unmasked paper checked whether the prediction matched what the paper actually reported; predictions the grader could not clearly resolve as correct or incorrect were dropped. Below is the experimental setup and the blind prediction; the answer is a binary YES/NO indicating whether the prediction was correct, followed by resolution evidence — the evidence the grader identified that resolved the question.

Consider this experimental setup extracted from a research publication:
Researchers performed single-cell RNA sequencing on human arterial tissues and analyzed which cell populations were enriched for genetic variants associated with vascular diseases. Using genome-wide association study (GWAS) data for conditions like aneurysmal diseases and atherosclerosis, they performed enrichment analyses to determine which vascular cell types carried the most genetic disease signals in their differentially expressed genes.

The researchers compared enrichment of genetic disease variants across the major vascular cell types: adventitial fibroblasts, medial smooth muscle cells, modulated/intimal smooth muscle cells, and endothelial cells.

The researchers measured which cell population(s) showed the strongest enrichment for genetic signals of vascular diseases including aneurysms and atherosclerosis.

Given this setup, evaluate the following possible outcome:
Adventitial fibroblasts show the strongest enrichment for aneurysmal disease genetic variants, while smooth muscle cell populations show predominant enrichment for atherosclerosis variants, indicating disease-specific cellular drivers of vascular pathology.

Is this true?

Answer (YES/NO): NO